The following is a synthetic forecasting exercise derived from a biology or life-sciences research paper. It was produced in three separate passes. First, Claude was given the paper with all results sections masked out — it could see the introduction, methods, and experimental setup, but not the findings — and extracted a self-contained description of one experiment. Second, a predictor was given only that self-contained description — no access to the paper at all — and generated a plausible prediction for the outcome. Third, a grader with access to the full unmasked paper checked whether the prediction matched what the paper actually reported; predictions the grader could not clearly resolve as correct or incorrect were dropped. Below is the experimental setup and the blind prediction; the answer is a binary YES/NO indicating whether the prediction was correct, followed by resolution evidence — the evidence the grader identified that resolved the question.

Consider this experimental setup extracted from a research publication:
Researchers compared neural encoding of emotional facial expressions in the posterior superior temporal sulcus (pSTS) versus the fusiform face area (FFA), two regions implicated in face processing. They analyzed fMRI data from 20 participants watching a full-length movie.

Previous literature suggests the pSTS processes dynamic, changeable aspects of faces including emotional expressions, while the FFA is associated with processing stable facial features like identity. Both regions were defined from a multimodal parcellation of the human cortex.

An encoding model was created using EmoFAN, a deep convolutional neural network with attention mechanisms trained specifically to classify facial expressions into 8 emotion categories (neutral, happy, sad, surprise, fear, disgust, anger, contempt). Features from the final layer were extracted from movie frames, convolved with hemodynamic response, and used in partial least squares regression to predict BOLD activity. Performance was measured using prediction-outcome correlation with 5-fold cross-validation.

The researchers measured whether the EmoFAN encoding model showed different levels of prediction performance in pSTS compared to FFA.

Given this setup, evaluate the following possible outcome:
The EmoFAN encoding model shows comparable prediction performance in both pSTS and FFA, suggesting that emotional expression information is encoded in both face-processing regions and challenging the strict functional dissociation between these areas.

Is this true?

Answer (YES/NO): YES